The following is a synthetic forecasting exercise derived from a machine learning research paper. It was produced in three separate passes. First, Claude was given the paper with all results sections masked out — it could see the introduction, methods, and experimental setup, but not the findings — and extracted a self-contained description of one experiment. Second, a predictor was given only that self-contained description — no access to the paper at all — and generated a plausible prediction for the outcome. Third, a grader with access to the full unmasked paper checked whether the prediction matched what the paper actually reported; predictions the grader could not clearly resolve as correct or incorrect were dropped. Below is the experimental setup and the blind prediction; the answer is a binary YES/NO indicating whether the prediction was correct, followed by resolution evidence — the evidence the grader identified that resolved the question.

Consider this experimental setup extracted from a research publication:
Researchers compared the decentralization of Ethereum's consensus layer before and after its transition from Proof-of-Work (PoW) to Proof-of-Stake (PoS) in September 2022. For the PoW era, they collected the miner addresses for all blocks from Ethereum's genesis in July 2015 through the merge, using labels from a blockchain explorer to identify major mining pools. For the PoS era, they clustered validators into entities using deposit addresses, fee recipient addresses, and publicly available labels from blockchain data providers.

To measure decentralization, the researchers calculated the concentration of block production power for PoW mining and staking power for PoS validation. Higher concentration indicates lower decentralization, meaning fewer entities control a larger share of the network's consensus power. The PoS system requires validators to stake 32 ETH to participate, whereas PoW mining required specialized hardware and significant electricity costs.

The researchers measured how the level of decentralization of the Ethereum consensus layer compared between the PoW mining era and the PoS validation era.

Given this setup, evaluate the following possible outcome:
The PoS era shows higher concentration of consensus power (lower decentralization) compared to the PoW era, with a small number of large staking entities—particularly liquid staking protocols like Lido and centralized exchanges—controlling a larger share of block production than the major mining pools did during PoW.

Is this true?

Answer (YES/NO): NO